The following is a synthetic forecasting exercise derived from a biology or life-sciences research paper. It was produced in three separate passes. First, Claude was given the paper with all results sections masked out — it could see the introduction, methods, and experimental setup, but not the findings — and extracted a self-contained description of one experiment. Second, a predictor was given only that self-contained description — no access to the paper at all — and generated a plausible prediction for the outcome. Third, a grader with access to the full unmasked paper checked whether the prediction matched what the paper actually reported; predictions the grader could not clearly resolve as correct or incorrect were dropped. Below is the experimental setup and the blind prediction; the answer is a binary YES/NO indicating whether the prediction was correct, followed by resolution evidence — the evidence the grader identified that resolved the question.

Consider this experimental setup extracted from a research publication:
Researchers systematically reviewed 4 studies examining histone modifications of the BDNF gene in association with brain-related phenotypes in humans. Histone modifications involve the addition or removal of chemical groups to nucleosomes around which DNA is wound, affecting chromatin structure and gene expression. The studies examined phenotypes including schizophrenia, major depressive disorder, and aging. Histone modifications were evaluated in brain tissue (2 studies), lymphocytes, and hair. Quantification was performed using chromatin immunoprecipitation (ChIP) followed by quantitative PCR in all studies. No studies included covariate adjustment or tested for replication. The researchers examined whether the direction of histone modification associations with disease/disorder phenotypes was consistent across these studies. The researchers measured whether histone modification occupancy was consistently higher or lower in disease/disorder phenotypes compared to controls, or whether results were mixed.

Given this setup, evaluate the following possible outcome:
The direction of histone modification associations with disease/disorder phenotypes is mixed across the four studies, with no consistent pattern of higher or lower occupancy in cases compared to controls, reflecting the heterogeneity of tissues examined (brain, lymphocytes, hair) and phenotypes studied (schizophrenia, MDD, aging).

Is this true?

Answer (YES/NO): NO